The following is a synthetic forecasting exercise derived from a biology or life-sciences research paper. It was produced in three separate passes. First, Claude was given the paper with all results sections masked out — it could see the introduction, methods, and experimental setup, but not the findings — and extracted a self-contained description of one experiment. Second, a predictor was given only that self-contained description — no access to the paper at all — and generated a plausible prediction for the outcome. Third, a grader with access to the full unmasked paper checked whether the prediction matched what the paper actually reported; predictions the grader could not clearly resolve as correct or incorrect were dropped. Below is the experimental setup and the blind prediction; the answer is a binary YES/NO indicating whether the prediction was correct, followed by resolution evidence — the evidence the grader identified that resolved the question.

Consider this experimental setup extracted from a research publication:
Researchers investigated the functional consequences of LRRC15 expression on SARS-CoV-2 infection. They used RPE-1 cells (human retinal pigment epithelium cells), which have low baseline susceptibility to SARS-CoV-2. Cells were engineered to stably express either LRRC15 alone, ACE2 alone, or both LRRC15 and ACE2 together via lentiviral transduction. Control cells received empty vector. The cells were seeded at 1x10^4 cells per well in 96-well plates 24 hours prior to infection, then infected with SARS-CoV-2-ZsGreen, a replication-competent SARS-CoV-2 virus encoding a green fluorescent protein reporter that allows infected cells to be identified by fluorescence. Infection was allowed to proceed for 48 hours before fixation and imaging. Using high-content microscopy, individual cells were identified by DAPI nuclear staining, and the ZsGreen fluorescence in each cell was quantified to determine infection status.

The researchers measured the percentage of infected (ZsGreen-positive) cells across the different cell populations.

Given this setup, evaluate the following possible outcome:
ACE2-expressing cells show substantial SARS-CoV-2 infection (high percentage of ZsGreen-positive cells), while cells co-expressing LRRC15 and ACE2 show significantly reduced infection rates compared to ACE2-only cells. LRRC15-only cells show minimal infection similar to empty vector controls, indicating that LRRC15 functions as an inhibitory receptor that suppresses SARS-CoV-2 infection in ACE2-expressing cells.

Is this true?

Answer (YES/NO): NO